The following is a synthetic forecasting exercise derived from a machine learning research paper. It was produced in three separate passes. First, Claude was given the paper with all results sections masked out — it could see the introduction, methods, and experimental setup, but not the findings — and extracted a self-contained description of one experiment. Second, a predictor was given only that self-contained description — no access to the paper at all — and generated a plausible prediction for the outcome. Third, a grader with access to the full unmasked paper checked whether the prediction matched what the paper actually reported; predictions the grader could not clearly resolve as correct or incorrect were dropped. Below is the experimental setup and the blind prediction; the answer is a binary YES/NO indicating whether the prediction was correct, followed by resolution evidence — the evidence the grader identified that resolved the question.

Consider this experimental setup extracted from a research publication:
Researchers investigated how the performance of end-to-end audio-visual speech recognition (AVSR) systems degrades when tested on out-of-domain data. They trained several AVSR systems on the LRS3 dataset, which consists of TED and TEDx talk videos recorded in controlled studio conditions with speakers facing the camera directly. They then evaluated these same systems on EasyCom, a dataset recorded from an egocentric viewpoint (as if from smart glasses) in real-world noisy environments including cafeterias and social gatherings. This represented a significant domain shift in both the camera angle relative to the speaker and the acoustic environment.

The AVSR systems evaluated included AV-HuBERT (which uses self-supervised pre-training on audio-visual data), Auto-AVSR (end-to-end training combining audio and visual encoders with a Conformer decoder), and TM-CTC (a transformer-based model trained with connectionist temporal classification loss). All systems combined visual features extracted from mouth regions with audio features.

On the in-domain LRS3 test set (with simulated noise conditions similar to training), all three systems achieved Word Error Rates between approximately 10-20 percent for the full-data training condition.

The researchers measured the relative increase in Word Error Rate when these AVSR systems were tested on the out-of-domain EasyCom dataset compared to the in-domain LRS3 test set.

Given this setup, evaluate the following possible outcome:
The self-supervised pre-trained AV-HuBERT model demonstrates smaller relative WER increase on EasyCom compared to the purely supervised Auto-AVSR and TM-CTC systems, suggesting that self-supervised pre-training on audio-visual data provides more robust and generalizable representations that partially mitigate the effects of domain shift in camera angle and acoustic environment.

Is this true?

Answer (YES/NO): YES